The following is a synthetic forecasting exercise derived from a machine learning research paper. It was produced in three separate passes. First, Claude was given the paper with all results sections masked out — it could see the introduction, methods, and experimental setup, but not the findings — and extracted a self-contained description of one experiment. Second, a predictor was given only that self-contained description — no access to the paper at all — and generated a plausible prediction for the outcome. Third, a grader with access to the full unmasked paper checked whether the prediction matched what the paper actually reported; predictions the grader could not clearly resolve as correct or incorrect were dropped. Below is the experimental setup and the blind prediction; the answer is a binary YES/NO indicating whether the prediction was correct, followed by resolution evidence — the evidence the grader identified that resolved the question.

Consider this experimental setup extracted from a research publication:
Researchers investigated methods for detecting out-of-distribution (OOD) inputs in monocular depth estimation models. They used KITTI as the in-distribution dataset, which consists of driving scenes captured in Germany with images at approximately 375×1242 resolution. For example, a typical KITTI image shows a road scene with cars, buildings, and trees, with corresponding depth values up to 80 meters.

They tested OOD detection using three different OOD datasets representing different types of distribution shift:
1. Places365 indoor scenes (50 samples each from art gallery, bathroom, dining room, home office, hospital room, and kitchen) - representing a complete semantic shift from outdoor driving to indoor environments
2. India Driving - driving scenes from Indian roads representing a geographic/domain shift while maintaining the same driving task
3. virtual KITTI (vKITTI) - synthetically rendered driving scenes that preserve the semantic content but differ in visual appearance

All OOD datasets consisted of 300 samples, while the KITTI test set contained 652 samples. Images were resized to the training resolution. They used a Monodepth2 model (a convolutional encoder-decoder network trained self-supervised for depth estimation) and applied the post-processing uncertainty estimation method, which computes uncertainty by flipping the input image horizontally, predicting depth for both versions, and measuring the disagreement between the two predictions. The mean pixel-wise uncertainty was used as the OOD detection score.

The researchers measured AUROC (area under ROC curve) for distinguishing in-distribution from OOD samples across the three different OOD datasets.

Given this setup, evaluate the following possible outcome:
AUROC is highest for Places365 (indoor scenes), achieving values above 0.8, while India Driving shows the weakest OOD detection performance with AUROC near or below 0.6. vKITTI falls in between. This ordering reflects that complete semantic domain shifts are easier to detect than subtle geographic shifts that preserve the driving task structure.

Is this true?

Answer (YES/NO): YES